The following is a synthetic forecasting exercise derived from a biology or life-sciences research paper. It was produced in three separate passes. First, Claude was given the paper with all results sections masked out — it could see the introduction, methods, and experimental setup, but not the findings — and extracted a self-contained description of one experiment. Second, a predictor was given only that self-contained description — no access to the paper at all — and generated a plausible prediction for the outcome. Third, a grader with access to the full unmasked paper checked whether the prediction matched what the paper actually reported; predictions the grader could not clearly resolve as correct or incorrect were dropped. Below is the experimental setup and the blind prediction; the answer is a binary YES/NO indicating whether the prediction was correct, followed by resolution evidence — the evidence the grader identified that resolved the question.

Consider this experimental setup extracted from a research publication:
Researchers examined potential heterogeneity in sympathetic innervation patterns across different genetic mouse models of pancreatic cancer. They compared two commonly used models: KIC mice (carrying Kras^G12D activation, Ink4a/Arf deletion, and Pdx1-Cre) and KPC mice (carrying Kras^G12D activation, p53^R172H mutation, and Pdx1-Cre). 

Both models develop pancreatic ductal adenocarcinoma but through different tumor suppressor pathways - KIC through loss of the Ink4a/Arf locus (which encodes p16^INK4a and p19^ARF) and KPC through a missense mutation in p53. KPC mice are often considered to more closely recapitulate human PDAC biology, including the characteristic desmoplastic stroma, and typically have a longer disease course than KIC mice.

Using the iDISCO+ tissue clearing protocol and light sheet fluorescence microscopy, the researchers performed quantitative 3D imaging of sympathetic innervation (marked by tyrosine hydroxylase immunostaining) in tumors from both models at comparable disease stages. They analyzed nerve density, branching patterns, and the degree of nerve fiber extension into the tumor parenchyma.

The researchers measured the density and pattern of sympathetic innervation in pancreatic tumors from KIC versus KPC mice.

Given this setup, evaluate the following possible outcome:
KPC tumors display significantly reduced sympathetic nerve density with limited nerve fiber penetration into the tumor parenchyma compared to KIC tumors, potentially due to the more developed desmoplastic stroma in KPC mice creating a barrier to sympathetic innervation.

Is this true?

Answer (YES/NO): NO